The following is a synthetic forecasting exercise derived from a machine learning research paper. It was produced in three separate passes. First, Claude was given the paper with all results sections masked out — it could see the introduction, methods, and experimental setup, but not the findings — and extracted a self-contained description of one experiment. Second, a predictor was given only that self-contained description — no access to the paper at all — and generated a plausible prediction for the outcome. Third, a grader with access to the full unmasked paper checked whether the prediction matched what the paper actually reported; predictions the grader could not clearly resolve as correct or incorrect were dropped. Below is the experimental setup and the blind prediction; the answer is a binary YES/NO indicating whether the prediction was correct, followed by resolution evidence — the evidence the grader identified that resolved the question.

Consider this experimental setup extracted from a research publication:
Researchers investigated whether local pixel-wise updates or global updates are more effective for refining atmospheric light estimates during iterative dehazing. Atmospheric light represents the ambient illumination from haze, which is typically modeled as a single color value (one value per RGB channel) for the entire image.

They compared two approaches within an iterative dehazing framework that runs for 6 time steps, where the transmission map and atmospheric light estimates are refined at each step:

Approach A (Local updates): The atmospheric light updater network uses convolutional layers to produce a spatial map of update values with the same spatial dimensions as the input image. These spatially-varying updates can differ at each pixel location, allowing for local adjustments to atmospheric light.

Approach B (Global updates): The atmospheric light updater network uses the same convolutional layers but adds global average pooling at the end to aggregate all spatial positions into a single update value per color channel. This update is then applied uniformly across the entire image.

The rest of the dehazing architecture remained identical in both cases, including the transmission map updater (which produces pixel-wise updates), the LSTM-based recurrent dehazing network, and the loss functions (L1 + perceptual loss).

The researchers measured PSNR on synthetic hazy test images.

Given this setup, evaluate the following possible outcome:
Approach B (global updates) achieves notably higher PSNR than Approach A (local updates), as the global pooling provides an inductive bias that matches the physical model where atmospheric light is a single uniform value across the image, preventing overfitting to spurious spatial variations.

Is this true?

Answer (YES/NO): YES